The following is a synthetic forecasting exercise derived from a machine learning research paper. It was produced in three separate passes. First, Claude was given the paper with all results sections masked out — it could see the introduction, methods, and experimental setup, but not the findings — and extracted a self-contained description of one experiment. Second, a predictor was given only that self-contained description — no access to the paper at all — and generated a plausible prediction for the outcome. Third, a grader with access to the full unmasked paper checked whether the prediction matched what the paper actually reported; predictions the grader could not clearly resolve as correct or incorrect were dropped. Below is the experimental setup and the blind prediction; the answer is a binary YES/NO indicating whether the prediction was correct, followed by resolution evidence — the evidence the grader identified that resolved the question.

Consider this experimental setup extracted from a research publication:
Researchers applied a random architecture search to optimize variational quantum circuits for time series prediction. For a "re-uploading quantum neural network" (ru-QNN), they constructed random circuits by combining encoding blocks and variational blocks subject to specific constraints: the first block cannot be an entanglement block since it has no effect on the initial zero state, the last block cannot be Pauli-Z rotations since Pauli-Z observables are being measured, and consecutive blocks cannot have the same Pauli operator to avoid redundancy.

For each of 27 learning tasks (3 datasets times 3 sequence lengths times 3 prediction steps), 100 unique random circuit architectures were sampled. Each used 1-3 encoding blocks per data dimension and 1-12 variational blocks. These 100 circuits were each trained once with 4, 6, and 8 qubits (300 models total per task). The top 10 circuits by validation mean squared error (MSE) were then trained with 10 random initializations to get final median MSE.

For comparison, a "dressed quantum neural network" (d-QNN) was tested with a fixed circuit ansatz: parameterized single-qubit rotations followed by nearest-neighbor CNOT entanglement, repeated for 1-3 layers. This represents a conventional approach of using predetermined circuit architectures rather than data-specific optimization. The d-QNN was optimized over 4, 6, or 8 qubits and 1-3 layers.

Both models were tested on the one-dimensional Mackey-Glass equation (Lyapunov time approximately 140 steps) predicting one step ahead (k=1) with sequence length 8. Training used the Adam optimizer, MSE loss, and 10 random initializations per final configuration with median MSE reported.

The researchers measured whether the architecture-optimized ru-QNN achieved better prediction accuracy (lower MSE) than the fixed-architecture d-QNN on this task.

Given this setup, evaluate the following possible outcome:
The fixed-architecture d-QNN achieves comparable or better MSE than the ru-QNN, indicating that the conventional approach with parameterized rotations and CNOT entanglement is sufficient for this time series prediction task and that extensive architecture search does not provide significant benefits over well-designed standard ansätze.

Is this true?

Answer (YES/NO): NO